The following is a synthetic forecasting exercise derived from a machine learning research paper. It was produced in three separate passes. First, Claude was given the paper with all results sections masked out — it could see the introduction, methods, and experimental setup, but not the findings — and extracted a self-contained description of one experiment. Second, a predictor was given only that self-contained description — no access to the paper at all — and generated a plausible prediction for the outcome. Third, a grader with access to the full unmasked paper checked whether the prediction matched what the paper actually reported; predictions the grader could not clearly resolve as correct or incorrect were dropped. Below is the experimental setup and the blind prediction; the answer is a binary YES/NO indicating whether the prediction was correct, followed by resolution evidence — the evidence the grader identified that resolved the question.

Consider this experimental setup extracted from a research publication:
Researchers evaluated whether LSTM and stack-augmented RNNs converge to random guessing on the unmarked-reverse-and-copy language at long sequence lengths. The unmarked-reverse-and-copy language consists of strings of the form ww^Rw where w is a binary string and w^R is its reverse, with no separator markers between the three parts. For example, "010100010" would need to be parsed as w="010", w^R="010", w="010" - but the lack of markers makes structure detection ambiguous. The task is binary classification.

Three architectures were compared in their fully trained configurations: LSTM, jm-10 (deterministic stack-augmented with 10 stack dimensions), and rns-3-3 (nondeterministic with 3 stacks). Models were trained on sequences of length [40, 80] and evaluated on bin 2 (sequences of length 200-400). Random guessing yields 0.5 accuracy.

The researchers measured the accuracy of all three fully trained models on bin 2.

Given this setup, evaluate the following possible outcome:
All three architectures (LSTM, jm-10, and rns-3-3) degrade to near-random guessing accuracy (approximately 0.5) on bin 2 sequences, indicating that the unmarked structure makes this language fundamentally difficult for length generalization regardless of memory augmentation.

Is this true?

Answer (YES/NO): YES